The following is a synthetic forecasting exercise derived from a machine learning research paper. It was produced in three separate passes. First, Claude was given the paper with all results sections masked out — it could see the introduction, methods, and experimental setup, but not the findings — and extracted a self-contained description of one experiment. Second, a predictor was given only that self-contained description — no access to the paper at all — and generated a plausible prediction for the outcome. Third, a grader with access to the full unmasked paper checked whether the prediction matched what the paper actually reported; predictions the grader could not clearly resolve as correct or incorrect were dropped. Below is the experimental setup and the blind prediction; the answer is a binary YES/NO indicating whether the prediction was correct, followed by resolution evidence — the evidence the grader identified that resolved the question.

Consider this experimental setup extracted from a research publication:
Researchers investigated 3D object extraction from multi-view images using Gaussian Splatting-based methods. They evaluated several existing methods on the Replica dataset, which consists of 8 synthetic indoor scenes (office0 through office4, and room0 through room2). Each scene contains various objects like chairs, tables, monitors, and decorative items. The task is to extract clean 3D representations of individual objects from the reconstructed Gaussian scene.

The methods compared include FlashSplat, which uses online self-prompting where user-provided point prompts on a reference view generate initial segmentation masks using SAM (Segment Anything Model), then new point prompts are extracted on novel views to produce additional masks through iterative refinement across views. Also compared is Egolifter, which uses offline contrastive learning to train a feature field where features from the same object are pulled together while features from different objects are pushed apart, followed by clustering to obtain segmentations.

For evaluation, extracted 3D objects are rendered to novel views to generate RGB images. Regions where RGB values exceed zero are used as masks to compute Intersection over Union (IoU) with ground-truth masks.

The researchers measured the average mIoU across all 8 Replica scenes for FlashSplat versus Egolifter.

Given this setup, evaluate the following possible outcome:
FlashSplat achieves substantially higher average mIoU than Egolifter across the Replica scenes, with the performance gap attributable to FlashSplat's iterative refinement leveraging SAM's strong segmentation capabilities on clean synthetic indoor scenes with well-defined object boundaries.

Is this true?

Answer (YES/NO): NO